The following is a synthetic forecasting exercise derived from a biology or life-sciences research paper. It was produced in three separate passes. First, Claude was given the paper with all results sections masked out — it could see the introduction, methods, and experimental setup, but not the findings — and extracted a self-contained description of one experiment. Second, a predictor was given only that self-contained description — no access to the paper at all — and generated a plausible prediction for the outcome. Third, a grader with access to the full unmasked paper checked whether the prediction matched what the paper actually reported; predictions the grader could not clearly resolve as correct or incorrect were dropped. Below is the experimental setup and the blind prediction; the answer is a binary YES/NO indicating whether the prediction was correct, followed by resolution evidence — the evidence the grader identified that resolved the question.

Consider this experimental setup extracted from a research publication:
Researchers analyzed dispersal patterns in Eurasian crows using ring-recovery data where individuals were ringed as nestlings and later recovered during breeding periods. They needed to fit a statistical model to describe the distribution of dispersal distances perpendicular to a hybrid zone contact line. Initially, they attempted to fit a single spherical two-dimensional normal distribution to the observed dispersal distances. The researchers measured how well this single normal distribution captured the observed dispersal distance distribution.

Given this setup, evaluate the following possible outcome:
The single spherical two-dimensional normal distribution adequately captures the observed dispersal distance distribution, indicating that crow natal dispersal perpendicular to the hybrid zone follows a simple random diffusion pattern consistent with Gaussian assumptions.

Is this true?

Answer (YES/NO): NO